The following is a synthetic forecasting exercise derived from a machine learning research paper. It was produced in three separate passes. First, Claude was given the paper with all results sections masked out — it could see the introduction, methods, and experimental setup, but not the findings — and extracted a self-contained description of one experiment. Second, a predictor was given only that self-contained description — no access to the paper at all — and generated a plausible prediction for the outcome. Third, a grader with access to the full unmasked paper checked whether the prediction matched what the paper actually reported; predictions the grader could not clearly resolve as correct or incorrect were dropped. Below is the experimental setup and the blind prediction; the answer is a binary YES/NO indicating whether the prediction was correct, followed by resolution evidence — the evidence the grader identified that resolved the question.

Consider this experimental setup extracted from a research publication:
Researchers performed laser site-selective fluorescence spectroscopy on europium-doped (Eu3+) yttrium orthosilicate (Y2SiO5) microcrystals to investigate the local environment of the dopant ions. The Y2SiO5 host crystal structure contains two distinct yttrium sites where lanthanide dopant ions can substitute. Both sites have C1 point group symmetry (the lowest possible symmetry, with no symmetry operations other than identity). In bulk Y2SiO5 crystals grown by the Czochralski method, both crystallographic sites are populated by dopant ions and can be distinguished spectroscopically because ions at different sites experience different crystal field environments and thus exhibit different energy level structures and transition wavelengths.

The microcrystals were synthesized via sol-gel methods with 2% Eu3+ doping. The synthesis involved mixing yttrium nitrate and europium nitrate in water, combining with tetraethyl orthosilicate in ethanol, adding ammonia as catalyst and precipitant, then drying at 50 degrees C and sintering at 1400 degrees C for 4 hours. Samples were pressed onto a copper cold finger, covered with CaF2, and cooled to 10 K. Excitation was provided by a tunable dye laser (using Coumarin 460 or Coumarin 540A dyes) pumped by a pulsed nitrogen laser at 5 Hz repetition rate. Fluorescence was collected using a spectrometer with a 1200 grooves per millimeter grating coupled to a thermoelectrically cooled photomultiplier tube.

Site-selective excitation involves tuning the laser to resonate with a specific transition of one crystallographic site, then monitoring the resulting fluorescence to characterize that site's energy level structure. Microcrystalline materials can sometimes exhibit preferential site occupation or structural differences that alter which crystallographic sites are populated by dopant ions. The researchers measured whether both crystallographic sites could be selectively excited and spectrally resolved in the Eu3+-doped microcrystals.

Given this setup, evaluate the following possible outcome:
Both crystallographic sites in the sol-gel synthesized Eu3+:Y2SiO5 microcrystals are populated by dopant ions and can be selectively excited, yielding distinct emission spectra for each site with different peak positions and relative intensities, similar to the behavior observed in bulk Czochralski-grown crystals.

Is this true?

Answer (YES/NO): NO